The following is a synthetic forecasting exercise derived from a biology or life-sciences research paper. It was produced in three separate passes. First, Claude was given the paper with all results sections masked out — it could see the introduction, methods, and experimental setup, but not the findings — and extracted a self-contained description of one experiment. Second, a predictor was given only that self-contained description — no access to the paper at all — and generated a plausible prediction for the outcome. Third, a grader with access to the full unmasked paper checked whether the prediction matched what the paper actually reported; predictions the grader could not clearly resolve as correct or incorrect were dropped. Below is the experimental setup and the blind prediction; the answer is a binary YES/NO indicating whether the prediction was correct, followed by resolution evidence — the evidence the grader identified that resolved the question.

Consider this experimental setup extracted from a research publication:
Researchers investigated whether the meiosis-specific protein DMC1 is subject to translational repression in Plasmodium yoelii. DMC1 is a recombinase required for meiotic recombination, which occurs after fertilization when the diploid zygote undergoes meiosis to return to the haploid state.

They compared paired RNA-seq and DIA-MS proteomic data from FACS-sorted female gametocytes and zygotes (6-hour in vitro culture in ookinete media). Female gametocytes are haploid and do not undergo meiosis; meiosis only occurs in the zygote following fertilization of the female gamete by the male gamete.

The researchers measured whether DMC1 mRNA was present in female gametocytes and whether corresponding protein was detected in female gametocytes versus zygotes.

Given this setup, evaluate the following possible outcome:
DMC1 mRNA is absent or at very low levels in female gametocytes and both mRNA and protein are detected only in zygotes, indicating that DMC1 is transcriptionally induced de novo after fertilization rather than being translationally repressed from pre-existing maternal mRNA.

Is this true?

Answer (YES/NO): NO